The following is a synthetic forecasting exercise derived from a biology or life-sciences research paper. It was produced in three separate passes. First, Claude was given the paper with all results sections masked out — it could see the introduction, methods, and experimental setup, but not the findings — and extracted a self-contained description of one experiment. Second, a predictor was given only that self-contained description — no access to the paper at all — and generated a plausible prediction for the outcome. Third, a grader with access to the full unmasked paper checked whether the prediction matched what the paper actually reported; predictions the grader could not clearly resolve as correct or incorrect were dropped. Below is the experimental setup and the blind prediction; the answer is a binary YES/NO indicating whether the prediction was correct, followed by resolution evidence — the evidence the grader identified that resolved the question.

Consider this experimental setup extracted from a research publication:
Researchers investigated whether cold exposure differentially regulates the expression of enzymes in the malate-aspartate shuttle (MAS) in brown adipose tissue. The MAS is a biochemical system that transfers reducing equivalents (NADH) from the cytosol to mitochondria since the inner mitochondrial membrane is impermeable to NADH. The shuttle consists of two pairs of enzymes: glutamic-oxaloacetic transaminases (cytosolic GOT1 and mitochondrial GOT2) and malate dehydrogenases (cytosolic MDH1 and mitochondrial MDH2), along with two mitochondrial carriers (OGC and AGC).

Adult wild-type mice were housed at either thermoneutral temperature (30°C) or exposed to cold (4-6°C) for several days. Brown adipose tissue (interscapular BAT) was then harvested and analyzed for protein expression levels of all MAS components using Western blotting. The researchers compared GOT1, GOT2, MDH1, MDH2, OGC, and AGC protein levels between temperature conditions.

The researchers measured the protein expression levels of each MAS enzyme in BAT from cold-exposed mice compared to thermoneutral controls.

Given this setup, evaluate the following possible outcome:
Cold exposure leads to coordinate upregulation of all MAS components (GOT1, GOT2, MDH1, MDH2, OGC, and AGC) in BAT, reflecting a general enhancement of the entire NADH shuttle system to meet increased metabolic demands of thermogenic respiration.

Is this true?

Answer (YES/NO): NO